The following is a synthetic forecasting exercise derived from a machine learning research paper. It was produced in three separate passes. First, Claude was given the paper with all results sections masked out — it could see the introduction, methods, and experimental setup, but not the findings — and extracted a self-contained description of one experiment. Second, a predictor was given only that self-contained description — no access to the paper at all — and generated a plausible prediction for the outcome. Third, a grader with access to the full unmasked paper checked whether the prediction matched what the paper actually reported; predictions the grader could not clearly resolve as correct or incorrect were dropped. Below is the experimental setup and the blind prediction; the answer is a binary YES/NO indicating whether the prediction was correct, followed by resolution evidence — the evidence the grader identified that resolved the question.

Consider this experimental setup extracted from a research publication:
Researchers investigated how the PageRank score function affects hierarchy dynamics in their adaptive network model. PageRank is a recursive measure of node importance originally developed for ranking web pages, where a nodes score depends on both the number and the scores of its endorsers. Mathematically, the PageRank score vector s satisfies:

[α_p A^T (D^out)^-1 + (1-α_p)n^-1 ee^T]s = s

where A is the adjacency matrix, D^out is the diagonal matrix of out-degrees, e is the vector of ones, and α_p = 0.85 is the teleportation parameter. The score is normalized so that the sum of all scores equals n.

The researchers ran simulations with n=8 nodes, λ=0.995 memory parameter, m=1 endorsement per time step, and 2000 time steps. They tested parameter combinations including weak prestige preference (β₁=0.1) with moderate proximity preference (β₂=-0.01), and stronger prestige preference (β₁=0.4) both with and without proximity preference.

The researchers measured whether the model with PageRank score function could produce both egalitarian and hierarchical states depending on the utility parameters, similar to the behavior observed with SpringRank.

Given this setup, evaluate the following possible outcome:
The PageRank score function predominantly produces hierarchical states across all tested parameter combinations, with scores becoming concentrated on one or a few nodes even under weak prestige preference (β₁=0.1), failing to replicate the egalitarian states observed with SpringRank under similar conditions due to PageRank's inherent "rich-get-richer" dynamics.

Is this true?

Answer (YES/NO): NO